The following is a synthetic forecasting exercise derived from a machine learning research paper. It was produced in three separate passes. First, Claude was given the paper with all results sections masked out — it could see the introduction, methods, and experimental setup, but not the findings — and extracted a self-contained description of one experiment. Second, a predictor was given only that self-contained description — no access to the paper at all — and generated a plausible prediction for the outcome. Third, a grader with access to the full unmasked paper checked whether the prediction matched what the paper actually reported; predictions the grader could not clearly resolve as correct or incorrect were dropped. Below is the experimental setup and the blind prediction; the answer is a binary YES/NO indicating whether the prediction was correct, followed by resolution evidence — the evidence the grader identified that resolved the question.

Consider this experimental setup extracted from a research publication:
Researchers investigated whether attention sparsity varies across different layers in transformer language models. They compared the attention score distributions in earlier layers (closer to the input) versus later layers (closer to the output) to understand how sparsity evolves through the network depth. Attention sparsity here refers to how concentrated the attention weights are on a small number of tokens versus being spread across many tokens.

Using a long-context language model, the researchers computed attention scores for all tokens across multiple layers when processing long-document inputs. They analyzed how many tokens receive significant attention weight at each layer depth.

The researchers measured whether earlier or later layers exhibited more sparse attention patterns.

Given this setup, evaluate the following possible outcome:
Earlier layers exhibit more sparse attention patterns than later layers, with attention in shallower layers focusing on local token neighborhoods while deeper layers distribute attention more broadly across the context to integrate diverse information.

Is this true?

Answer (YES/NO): NO